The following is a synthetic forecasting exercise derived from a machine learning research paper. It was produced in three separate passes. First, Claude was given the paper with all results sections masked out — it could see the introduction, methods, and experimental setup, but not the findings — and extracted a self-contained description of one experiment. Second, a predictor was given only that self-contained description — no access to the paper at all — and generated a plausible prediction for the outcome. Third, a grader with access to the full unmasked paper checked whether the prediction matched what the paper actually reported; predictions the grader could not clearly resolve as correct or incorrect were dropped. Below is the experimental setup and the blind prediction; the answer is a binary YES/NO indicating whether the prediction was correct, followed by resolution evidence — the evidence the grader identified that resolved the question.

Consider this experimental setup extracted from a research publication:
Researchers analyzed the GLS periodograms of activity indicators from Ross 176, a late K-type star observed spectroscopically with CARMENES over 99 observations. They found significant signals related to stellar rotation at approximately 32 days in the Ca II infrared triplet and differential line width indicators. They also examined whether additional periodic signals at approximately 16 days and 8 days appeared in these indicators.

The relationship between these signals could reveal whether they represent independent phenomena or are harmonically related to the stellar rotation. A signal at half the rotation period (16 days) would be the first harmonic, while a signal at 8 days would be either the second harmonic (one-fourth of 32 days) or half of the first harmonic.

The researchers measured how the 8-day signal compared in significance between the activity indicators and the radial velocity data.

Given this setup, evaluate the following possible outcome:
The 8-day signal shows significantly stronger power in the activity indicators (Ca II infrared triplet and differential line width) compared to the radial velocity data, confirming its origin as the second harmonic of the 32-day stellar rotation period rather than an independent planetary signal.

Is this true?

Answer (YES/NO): NO